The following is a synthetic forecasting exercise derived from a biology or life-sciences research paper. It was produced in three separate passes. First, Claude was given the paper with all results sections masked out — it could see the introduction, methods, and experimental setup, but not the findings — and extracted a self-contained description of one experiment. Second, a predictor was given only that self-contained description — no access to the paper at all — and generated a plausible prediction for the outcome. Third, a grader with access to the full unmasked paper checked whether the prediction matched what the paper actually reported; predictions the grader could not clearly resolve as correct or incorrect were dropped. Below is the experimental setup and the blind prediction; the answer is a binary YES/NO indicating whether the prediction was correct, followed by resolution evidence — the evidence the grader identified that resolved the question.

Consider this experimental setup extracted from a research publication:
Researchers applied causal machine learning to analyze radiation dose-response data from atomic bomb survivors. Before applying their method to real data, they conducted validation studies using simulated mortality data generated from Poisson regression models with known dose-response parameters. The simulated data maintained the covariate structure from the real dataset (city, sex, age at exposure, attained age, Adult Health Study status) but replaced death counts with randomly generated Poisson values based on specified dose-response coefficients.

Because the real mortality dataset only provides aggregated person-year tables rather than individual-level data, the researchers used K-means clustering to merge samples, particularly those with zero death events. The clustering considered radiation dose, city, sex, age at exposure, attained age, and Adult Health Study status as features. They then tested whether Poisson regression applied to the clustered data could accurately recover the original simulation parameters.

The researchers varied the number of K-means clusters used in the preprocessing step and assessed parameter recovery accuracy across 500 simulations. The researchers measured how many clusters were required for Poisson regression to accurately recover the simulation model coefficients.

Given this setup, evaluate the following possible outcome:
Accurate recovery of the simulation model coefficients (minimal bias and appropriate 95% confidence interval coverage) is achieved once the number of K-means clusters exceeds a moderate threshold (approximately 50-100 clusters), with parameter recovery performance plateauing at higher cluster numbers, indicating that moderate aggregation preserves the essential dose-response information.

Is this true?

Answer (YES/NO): NO